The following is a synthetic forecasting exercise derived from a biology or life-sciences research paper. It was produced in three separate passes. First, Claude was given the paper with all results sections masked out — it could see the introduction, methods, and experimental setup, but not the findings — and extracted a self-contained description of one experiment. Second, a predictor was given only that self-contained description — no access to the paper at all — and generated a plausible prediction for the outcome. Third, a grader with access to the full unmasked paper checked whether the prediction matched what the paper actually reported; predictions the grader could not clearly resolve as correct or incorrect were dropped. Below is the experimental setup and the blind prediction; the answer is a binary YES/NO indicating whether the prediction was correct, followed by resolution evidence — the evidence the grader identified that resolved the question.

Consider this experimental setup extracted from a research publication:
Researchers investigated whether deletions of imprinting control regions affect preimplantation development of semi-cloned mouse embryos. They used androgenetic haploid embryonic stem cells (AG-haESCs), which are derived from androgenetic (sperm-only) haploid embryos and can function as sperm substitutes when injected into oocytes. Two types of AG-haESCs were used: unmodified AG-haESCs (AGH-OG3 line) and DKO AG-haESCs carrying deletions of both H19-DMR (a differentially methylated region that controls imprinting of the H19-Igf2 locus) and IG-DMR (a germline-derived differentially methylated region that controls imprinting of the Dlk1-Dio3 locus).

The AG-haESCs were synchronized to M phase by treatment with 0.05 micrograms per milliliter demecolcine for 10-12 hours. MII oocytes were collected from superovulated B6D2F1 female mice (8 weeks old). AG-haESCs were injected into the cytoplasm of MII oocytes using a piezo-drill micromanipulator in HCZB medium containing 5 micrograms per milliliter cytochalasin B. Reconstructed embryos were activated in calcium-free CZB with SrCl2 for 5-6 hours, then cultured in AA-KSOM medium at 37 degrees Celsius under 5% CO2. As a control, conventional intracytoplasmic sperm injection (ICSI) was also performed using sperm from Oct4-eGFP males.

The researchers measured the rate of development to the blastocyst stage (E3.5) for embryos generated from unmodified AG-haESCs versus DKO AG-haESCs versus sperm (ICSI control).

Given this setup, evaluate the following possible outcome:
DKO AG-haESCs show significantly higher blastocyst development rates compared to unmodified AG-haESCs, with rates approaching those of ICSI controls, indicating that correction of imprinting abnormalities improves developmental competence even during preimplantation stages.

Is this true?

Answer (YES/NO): NO